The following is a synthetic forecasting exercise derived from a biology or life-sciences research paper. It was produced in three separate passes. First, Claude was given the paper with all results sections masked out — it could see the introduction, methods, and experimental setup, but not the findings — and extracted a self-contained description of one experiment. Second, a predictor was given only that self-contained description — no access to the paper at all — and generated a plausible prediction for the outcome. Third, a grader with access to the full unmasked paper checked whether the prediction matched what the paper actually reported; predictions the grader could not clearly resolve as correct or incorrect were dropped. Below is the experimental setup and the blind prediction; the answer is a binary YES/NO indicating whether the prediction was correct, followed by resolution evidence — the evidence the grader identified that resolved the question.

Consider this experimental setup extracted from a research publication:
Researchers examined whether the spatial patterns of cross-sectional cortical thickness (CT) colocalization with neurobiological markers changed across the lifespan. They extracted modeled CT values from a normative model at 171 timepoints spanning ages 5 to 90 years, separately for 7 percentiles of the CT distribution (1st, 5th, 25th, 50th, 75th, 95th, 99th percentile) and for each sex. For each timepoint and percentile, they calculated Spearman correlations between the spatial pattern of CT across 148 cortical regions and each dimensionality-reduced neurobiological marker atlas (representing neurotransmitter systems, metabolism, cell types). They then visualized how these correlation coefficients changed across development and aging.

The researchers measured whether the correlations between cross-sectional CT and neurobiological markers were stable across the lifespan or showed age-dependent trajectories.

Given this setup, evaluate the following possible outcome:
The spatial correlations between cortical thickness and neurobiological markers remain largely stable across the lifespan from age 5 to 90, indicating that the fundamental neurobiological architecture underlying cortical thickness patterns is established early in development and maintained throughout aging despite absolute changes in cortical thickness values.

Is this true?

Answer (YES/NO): NO